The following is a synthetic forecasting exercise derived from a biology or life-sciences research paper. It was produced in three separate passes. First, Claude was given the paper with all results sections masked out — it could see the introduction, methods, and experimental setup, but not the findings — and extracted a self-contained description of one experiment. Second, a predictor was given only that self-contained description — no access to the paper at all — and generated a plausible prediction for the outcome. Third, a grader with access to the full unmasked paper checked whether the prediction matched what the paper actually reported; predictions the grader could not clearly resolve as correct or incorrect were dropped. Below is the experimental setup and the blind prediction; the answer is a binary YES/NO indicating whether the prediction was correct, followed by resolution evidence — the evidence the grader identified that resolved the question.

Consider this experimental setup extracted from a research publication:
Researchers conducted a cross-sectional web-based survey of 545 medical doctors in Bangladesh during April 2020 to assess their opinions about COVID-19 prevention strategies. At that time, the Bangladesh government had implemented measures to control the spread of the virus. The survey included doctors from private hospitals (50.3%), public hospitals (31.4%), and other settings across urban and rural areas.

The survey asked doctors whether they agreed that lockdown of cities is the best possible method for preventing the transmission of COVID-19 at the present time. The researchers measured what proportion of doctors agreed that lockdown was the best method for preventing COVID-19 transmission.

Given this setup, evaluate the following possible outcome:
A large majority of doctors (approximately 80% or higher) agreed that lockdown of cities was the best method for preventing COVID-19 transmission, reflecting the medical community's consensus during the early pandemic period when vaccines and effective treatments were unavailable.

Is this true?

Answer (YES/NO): YES